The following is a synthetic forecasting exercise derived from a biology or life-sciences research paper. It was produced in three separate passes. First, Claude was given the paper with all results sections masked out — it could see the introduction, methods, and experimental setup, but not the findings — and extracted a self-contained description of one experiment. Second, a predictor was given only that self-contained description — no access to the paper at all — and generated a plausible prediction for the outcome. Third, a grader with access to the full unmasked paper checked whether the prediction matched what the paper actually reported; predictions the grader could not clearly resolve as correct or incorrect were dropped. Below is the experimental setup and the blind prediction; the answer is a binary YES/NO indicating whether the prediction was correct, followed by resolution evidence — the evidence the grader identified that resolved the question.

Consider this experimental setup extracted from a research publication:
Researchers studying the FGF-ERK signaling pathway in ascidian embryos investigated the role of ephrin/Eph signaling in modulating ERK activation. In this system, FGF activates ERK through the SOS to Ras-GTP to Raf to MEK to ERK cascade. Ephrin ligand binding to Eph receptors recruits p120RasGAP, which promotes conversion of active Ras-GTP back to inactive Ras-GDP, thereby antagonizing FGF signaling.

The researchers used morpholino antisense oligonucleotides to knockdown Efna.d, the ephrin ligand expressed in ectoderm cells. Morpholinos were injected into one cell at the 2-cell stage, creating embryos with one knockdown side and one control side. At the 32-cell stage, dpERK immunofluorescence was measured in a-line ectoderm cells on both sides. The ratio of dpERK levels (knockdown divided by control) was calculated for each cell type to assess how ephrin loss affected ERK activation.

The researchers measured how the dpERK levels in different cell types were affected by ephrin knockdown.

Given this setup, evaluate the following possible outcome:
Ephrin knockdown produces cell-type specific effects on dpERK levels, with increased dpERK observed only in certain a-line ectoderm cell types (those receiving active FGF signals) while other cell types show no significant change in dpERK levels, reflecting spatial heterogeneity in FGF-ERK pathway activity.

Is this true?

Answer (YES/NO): NO